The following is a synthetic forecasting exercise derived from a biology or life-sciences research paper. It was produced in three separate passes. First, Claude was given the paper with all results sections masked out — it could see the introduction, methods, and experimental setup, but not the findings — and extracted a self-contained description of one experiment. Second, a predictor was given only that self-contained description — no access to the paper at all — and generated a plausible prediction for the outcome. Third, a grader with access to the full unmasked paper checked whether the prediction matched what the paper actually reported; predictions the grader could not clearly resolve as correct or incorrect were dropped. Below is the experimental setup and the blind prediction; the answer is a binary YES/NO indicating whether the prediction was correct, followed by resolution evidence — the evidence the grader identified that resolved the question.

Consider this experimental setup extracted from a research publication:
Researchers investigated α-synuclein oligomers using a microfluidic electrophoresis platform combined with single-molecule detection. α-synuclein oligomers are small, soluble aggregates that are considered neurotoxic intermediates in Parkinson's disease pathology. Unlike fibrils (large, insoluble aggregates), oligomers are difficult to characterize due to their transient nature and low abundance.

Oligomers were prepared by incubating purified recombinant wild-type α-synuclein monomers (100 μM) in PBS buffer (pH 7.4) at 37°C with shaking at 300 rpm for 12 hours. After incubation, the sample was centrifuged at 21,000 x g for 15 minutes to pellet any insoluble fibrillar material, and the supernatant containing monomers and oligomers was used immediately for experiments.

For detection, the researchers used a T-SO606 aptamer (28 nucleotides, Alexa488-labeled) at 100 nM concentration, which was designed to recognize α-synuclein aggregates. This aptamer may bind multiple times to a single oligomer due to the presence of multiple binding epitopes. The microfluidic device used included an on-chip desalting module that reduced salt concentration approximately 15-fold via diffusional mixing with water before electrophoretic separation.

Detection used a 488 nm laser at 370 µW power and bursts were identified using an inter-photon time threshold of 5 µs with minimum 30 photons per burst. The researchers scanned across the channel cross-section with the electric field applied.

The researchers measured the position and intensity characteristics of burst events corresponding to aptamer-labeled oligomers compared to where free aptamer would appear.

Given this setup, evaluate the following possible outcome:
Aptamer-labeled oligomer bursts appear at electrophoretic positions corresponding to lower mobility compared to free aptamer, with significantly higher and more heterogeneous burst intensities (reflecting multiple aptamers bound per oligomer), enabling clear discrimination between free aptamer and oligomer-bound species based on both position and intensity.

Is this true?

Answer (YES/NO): YES